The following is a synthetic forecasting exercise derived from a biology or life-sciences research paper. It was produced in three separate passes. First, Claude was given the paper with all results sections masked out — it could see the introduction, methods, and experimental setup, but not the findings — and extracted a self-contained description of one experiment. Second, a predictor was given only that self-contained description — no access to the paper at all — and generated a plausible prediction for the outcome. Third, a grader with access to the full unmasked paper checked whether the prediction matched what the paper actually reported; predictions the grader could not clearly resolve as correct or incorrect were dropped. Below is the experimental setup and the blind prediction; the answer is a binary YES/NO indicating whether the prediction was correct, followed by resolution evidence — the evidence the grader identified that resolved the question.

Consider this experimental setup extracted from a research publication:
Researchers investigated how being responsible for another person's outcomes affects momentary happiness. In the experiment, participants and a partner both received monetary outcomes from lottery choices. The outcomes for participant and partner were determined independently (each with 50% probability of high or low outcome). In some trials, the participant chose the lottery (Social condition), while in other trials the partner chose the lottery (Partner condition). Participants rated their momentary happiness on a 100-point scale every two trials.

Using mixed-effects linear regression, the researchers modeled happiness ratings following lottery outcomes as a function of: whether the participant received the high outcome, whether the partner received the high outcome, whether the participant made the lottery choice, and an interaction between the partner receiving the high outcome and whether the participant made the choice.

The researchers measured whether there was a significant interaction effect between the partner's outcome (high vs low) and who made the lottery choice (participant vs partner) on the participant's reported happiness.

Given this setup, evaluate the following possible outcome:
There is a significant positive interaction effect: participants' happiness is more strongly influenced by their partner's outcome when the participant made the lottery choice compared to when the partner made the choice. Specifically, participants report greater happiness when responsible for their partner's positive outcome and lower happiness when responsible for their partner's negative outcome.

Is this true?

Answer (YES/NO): NO